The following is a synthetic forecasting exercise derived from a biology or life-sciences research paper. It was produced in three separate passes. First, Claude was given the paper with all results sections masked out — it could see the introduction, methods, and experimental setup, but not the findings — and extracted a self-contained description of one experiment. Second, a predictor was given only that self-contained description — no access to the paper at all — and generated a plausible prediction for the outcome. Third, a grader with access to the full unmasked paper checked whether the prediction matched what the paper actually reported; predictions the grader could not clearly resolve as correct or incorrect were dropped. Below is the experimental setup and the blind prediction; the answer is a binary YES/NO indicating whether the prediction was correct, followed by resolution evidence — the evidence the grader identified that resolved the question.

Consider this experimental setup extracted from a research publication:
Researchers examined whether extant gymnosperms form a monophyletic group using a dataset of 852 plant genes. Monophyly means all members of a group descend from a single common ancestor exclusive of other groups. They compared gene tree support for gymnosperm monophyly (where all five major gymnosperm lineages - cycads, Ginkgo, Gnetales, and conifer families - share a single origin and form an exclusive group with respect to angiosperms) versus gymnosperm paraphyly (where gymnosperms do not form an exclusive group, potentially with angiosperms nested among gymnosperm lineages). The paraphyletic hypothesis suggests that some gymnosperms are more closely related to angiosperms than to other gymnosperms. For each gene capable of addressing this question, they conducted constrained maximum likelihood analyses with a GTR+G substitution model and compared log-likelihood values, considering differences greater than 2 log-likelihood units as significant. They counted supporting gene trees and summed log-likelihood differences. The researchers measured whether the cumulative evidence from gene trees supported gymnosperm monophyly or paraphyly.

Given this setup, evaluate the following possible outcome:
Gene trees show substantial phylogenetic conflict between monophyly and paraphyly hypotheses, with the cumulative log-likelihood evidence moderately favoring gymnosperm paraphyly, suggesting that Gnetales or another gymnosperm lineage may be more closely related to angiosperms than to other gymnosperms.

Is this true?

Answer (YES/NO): NO